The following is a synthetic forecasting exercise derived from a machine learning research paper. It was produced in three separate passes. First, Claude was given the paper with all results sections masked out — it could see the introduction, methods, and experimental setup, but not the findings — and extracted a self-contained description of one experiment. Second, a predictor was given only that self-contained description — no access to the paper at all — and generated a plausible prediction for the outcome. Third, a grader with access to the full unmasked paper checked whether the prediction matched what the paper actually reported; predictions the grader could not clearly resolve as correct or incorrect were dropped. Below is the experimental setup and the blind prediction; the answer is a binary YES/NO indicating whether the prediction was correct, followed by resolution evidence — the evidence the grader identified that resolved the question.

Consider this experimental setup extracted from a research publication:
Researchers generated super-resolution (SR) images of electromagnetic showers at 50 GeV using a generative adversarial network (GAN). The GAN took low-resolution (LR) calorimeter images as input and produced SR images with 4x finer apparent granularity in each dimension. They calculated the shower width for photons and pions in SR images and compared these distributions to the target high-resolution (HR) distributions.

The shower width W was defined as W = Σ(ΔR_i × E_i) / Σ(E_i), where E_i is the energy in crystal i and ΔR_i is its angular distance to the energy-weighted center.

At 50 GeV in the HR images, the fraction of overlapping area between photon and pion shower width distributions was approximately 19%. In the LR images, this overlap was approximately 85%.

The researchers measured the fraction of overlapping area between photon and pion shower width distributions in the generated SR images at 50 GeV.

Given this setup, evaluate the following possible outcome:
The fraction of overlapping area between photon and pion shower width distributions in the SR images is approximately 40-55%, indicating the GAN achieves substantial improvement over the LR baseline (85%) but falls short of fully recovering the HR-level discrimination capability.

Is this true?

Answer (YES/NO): NO